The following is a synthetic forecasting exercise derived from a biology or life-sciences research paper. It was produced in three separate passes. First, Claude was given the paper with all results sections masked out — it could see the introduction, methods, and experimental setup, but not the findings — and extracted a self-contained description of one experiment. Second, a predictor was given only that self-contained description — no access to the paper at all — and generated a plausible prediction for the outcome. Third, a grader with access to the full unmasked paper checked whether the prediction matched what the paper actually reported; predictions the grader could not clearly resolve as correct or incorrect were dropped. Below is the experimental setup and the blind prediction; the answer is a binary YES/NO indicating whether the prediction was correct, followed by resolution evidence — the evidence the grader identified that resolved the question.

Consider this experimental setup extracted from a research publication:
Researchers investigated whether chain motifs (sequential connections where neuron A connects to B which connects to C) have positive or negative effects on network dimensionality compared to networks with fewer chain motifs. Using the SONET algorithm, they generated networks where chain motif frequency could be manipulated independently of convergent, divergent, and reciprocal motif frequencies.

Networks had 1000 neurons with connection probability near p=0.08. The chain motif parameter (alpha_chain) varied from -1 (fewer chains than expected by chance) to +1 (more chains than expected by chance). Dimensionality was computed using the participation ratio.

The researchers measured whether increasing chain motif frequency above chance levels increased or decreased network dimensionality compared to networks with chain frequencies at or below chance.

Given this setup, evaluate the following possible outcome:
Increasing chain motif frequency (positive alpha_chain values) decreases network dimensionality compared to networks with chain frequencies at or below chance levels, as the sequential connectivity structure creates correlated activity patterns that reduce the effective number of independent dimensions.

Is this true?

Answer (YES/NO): YES